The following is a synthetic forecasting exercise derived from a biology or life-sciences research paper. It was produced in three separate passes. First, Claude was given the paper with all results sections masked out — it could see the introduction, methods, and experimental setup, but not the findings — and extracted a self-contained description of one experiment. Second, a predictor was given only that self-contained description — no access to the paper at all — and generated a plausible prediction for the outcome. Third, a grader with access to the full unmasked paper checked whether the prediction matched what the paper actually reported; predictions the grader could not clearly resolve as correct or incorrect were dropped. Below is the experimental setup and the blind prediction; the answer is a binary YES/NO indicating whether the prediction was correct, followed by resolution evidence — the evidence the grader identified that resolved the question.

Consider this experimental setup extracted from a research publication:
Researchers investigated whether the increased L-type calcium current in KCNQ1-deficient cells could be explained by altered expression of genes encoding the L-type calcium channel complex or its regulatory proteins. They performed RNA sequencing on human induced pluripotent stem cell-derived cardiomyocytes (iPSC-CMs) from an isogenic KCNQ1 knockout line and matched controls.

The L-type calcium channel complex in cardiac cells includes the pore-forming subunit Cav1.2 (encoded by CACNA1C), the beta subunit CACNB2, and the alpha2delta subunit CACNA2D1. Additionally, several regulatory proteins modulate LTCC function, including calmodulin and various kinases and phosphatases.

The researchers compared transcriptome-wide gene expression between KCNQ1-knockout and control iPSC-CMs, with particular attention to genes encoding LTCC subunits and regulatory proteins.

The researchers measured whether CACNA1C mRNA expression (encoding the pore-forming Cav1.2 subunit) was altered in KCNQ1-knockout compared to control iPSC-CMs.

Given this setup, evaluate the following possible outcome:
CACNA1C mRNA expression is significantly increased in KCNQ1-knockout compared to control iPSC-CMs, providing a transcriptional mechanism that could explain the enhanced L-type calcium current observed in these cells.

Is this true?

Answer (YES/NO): NO